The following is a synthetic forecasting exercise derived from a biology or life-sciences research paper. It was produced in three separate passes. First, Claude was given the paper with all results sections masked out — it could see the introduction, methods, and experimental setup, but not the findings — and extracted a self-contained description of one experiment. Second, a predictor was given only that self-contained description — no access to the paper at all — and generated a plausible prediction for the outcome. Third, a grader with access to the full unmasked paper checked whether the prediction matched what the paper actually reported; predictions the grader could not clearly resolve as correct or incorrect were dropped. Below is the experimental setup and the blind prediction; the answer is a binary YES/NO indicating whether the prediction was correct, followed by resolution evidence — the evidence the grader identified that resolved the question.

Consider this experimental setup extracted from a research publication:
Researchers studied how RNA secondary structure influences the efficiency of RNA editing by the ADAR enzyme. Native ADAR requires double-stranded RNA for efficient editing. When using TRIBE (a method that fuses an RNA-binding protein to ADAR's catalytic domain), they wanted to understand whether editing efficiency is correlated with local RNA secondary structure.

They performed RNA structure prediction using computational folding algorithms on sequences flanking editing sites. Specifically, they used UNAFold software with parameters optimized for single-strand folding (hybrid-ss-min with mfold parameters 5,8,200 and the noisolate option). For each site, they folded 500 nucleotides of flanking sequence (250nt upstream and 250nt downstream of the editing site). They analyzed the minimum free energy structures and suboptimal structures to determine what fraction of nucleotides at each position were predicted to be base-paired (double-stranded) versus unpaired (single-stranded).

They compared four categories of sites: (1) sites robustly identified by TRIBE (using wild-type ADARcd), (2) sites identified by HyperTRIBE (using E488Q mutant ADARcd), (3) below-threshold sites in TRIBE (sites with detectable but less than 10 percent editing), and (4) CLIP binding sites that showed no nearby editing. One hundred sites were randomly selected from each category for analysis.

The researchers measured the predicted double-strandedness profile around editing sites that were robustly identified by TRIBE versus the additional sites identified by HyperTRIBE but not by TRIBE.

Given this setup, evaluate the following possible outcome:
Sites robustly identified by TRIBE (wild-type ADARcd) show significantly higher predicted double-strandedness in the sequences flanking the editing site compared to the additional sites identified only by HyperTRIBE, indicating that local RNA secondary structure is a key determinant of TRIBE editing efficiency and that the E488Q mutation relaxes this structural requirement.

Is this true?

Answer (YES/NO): NO